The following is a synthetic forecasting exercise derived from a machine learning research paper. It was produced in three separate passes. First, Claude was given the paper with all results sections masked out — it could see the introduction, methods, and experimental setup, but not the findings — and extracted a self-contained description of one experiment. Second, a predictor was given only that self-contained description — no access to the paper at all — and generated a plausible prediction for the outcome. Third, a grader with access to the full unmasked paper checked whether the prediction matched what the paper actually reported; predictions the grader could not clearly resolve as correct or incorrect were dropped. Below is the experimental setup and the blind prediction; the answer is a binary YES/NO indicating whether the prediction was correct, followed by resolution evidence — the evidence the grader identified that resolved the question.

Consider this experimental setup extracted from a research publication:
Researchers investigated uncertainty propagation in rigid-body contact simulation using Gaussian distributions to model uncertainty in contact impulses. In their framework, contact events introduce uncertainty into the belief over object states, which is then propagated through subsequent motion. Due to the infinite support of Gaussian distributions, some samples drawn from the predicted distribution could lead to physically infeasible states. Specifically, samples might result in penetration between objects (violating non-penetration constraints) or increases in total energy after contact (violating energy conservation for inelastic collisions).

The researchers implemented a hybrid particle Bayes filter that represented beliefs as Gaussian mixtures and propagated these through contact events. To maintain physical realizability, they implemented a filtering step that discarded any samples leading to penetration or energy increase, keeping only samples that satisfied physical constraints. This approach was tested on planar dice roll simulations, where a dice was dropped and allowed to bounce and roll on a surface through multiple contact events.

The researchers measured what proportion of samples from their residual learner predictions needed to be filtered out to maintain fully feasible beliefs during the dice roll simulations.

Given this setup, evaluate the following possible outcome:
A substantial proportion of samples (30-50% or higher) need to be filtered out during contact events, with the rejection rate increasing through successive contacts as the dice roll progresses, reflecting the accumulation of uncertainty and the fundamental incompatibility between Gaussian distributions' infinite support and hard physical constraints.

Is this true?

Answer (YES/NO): NO